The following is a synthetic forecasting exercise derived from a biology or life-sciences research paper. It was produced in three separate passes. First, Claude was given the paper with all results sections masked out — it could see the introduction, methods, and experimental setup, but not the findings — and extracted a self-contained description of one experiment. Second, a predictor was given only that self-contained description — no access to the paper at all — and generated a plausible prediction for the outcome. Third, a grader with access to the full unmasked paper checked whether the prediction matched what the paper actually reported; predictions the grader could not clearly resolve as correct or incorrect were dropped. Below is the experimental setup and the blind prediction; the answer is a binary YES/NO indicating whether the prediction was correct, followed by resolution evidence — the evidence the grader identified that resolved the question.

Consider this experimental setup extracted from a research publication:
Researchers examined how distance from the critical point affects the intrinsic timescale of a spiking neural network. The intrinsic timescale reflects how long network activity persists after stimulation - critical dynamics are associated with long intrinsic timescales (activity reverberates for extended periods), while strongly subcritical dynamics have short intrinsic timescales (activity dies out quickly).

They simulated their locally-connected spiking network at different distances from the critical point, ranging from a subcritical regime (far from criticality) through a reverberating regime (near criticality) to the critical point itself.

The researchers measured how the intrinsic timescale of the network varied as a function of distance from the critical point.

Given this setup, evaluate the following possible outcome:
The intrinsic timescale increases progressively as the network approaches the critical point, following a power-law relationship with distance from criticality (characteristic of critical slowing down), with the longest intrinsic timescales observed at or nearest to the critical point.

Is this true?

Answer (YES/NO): YES